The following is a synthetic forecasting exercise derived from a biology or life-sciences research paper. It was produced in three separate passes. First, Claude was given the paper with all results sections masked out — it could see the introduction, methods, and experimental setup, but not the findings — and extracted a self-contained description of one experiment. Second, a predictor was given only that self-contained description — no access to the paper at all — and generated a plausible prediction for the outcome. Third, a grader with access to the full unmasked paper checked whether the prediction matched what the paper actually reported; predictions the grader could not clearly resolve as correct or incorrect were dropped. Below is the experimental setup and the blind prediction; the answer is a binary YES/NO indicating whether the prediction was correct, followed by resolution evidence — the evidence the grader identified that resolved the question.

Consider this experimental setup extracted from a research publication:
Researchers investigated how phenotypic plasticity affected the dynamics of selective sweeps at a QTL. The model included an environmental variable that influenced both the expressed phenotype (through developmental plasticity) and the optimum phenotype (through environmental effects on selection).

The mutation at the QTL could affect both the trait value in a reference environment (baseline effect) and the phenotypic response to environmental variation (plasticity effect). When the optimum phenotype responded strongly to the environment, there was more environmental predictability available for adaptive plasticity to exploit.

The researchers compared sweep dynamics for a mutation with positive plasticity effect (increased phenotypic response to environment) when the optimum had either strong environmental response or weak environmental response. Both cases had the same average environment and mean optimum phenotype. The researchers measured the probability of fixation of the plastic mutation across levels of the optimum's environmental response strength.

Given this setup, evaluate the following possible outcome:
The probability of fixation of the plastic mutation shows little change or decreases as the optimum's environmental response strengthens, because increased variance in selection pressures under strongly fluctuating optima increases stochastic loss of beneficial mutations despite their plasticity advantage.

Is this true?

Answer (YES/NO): NO